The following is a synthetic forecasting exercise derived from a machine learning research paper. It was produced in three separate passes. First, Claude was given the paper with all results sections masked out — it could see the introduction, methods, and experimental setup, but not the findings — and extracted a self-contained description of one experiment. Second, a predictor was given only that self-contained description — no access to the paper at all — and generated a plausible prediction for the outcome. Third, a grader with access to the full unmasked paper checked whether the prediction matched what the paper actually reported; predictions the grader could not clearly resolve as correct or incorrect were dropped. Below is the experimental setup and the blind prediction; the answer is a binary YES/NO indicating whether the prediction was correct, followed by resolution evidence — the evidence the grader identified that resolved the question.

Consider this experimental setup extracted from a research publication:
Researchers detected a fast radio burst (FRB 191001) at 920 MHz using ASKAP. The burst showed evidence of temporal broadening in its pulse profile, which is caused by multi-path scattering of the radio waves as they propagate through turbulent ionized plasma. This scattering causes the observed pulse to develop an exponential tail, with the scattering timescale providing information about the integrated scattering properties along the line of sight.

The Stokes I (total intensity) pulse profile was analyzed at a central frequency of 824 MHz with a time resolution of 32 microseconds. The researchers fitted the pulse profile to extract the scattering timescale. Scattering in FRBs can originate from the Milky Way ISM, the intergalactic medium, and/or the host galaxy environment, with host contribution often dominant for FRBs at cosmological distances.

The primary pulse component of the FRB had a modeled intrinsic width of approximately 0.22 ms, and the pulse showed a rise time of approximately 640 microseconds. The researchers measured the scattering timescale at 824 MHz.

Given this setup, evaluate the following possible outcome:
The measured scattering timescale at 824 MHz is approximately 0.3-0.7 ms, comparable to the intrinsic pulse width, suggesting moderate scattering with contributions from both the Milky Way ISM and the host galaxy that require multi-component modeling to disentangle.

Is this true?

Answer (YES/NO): NO